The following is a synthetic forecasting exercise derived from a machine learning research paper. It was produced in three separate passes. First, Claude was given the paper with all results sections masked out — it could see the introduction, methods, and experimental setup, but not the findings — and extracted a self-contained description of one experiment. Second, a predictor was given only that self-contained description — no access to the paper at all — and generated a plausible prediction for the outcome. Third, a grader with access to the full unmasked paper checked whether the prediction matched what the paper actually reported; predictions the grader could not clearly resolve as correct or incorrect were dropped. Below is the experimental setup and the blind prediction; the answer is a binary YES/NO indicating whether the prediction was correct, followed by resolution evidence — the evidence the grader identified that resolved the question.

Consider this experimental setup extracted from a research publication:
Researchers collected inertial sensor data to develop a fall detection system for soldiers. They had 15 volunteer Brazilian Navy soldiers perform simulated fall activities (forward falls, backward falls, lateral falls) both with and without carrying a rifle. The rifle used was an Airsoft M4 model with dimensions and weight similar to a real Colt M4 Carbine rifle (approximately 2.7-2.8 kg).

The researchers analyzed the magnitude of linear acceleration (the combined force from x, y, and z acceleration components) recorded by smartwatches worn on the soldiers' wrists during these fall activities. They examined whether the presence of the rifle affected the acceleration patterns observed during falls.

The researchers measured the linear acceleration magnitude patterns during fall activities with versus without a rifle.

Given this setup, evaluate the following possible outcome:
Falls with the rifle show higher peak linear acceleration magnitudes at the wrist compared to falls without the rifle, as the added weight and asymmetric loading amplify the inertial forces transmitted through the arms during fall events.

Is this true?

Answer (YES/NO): NO